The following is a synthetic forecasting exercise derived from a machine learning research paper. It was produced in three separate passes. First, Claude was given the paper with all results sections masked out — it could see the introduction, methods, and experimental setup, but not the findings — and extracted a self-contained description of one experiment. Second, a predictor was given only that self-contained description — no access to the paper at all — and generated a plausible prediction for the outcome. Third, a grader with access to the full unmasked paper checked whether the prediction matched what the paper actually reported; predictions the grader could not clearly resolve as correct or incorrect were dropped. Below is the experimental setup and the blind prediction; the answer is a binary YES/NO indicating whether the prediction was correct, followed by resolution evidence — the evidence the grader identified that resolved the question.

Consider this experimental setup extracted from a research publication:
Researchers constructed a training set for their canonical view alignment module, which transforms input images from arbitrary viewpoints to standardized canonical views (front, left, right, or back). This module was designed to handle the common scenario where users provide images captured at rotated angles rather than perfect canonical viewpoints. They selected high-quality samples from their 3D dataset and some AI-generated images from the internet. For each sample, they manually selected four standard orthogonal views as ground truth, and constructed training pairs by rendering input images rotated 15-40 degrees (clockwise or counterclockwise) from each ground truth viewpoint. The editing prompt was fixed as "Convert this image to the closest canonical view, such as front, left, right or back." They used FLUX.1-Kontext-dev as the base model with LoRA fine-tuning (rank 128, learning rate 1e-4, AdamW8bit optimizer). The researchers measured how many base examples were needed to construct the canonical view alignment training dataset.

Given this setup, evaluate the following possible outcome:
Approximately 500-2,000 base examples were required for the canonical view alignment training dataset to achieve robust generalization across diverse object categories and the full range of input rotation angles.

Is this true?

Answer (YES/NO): NO